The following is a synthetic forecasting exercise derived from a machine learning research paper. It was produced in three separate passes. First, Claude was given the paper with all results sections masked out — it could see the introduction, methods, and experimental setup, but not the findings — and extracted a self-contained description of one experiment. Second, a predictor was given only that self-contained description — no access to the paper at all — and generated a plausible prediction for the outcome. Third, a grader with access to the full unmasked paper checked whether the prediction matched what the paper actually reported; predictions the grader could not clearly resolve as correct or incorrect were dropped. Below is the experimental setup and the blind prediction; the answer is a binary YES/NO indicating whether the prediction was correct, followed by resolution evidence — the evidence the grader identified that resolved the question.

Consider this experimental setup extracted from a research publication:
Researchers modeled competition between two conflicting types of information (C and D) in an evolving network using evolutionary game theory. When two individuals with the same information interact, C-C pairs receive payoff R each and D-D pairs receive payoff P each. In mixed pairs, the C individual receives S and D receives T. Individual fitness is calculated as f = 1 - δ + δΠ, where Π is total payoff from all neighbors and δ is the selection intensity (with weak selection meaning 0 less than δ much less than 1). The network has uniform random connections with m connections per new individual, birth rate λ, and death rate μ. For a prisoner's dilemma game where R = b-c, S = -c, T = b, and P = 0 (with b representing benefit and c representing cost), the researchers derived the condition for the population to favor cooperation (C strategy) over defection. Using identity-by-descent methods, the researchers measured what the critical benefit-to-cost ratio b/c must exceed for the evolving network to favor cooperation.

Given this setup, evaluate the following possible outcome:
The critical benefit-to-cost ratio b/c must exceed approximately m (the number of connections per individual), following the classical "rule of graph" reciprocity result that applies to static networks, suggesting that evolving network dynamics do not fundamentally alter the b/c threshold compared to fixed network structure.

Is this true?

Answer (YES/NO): YES